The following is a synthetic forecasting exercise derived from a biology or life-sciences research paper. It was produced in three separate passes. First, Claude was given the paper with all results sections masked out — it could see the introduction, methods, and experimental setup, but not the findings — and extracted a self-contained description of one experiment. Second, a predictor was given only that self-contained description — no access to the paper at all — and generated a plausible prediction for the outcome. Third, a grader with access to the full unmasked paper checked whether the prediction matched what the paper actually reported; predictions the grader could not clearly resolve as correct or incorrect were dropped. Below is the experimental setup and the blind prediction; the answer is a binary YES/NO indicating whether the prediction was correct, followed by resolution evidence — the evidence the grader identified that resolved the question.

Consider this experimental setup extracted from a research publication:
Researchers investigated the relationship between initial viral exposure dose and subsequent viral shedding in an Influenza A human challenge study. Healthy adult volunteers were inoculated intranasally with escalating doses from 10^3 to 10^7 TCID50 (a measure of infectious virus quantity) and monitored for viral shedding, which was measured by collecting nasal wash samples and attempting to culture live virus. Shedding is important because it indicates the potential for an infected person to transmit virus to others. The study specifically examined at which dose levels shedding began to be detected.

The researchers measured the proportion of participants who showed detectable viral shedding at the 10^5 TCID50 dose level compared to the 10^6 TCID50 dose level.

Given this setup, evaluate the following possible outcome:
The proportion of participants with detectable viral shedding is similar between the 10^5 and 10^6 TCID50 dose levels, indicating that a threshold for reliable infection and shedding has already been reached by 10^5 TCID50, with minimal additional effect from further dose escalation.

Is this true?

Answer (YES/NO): NO